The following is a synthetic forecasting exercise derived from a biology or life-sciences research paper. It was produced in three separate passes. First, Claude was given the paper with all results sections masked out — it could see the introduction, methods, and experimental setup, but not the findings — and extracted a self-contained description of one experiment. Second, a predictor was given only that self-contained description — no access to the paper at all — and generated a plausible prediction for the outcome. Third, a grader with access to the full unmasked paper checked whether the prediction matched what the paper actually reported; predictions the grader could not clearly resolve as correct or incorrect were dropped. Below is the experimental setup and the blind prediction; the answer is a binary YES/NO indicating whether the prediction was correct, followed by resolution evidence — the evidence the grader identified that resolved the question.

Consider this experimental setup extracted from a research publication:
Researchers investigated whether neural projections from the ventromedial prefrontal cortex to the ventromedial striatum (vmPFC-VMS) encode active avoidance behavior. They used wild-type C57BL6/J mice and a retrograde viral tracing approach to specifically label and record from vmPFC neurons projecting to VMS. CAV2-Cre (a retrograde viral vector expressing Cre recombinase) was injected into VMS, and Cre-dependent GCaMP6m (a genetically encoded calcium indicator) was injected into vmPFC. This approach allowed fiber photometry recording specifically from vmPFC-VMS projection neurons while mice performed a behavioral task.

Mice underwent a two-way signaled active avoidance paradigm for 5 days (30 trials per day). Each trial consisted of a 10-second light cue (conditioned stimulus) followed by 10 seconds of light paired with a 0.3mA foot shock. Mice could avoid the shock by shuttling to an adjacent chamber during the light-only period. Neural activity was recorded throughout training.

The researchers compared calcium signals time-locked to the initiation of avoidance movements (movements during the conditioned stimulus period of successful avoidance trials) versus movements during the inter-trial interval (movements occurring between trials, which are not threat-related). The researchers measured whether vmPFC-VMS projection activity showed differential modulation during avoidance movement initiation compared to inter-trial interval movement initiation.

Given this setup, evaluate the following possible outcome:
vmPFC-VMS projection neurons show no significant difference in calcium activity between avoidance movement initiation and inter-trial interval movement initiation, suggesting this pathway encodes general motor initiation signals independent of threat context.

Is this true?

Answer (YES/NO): NO